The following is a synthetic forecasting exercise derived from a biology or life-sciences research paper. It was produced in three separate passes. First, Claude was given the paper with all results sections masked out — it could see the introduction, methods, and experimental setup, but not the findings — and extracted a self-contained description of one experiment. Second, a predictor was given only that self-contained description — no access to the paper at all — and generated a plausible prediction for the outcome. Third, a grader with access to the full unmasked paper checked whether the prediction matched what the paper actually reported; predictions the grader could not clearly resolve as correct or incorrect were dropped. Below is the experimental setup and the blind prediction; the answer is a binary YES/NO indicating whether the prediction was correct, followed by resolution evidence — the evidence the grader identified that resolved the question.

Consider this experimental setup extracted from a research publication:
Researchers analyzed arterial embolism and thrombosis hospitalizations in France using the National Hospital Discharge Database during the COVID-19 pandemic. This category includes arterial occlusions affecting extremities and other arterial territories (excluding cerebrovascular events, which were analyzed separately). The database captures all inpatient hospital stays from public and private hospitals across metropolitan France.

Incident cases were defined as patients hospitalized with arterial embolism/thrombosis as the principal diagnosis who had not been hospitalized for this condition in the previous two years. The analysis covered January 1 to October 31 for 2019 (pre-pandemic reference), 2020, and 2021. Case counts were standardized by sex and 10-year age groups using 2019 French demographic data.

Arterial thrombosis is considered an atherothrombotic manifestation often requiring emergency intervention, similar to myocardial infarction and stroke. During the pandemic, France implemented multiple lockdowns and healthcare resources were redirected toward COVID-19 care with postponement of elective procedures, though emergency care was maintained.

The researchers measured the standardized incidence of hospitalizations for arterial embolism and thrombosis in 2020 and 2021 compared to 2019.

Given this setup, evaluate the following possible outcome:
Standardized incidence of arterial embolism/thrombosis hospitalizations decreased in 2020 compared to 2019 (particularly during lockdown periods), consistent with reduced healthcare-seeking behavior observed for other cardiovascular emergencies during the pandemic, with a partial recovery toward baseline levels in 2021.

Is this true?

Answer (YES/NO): YES